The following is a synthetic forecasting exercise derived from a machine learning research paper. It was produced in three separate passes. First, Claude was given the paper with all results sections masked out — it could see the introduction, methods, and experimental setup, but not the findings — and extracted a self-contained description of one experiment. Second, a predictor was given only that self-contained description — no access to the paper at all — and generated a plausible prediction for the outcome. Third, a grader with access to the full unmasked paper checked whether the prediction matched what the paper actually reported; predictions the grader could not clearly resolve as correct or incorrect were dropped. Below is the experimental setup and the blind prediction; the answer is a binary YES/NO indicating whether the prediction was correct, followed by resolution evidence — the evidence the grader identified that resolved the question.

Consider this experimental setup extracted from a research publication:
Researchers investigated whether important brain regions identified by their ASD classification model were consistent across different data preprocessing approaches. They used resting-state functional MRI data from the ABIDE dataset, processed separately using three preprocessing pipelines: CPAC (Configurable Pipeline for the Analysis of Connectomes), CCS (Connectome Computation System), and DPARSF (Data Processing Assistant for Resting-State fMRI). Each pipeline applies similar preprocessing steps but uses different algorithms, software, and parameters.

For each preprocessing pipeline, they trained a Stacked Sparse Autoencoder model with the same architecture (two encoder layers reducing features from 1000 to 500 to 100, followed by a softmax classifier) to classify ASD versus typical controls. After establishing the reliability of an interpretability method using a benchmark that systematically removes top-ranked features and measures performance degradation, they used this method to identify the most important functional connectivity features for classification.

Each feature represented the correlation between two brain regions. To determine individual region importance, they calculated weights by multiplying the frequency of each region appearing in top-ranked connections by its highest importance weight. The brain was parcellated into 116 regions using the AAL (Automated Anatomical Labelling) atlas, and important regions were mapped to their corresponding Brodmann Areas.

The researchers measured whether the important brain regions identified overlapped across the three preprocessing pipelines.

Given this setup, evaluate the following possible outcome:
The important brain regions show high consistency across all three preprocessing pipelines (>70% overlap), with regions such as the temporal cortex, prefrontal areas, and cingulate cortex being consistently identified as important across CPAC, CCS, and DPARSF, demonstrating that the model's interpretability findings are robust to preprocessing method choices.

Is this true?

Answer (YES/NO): NO